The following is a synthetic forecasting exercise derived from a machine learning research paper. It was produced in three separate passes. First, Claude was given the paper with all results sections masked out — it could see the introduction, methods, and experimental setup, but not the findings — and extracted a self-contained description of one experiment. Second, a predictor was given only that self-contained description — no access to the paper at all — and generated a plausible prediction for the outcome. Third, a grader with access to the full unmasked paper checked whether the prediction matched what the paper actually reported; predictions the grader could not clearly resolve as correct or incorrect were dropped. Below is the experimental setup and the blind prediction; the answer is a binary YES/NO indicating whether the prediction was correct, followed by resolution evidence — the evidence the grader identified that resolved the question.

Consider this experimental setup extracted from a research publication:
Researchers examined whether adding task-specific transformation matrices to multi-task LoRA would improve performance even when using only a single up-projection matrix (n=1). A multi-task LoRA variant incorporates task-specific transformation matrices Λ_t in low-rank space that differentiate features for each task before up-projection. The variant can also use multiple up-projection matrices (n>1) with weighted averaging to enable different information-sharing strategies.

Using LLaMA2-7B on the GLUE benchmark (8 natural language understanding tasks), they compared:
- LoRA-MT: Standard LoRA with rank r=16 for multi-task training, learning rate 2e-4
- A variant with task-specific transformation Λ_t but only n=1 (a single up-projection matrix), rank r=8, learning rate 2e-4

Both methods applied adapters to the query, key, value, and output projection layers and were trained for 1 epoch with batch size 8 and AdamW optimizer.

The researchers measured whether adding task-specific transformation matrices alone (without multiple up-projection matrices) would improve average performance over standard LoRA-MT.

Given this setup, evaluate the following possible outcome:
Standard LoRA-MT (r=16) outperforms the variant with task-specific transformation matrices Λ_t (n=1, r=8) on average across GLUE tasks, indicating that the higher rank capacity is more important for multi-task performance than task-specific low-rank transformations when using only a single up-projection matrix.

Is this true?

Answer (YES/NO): YES